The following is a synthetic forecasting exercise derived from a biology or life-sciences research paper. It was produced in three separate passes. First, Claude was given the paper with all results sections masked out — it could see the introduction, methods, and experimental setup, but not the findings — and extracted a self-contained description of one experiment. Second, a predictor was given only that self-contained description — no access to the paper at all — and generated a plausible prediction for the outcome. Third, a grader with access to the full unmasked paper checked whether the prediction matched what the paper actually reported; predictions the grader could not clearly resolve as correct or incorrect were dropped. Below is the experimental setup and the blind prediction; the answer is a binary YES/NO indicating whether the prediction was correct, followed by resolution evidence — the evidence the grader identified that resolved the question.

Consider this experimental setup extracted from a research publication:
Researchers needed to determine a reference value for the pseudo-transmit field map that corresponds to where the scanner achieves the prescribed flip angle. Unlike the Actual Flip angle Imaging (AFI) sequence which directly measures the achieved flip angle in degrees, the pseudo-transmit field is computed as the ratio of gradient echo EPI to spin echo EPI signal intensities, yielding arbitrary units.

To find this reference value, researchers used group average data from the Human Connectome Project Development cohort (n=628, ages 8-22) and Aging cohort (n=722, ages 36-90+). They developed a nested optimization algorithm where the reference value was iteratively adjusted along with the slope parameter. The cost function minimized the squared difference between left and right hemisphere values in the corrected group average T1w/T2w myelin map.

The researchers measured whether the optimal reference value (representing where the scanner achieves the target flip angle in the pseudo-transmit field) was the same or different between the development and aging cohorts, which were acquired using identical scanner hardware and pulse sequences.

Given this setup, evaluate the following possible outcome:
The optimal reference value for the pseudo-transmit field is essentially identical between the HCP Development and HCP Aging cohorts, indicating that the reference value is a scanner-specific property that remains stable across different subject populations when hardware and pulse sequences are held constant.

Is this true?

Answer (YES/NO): NO